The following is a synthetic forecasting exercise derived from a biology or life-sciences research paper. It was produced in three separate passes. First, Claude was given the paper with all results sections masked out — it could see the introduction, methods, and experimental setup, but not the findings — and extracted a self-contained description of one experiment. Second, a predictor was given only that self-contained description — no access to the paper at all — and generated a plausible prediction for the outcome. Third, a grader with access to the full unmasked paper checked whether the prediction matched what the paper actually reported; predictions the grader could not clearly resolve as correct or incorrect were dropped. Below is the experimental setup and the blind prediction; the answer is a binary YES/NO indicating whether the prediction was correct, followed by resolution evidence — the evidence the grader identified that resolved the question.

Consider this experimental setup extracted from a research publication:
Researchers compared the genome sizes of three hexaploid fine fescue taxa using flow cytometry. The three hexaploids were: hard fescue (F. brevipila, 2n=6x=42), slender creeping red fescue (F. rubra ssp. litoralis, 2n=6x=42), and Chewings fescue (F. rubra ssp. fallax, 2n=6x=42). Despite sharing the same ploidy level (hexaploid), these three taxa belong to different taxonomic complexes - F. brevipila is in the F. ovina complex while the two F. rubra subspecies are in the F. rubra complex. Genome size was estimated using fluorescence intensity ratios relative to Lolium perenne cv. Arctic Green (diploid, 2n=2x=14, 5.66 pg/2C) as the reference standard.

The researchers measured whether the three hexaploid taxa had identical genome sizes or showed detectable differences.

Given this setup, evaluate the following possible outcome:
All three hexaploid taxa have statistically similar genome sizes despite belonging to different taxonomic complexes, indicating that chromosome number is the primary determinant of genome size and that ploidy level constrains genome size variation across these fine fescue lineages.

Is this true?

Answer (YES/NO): NO